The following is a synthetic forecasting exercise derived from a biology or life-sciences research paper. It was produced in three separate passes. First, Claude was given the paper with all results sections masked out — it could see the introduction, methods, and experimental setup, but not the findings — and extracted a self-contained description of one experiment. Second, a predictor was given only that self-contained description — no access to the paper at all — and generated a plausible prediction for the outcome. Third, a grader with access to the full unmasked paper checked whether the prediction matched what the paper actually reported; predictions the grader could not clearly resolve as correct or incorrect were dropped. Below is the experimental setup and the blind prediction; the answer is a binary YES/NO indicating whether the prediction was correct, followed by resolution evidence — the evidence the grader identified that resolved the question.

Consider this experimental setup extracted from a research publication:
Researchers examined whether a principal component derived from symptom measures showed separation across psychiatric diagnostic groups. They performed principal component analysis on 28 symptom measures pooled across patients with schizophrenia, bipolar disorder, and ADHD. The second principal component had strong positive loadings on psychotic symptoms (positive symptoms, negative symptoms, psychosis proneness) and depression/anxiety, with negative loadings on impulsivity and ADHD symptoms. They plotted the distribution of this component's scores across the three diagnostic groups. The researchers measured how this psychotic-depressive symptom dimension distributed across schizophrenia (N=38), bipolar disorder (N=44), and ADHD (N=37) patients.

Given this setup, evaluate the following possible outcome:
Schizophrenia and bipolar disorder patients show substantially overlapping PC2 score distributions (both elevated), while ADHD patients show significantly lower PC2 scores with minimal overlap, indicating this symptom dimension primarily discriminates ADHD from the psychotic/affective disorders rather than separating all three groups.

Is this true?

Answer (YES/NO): NO